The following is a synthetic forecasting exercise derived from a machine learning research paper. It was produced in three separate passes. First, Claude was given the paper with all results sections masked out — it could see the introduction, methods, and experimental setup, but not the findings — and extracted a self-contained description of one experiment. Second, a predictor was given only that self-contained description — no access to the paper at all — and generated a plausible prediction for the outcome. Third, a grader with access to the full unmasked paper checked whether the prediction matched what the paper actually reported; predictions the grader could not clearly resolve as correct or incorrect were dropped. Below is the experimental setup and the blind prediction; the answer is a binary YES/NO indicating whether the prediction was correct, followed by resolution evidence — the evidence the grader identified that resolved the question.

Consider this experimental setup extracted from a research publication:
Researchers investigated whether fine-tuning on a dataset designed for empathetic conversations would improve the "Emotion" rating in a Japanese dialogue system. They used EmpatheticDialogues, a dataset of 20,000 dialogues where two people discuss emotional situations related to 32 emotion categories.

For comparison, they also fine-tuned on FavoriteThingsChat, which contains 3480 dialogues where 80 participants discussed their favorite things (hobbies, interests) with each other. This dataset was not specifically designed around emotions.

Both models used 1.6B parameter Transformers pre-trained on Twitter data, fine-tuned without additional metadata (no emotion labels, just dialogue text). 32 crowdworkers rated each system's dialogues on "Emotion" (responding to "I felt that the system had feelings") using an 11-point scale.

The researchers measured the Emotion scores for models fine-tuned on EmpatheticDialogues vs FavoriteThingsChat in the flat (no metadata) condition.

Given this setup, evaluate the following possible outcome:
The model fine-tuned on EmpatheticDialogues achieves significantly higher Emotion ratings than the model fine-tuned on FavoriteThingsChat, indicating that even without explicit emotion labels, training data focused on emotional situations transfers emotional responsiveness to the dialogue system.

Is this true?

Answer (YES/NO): NO